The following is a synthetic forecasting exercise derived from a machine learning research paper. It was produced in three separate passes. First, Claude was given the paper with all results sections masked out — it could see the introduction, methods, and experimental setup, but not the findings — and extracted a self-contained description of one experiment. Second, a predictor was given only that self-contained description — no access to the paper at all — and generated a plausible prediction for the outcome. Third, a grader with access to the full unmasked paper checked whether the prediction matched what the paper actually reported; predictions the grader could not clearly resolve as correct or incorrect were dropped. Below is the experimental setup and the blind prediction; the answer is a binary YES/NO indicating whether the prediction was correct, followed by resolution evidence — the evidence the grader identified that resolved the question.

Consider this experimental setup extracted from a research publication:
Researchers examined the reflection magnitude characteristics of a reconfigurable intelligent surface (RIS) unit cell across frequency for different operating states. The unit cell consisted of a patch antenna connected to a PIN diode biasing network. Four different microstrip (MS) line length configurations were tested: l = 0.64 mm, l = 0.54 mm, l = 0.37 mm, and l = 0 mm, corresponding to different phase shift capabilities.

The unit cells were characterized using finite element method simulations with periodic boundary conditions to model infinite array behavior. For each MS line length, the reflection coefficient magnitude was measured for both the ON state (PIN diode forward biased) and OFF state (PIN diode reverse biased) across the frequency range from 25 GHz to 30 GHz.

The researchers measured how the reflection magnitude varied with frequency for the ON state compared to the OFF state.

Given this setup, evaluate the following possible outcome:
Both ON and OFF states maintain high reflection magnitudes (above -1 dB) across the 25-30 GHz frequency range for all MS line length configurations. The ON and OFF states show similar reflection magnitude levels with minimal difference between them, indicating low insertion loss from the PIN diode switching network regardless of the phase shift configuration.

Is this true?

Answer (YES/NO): NO